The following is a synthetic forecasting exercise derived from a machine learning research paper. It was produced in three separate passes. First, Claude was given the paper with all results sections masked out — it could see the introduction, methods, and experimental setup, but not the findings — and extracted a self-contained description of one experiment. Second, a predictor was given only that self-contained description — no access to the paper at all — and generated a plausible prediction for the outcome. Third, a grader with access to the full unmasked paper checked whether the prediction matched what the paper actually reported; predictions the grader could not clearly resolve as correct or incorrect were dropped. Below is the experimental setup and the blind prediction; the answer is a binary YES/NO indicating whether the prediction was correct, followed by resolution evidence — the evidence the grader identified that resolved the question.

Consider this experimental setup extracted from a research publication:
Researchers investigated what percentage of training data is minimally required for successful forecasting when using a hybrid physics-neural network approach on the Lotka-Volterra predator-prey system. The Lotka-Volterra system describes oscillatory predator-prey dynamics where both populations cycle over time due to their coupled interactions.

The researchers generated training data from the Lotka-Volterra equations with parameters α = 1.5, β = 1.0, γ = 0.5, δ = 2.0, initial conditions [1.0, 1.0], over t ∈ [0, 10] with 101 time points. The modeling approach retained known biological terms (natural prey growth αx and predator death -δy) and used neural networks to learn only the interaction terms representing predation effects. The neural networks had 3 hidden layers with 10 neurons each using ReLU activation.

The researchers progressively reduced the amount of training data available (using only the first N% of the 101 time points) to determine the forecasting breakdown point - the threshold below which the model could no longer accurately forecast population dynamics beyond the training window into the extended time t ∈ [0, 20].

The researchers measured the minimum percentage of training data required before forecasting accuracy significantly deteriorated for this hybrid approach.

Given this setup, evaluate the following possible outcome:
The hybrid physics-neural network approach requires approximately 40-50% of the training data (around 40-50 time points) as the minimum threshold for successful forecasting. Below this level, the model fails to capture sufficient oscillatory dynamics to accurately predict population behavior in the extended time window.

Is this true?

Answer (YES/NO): NO